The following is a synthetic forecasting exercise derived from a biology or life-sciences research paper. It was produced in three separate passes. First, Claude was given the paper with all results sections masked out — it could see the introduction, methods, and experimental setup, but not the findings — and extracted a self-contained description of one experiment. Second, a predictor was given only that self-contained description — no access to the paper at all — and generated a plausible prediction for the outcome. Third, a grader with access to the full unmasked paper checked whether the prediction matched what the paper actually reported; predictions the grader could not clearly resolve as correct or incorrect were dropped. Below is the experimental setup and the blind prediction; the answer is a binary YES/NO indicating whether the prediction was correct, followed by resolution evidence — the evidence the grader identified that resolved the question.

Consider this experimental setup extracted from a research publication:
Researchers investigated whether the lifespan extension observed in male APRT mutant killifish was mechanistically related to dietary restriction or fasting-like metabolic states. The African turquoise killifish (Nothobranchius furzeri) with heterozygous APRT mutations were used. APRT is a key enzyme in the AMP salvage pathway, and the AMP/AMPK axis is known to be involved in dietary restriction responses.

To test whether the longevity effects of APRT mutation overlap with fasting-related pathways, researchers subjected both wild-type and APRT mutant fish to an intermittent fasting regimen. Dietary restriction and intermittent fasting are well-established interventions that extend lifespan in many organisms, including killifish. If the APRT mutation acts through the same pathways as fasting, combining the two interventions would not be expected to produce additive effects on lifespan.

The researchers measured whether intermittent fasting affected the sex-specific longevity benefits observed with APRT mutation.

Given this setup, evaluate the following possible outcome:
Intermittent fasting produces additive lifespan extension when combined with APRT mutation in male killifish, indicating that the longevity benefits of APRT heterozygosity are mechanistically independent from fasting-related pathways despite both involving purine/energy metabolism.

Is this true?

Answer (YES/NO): NO